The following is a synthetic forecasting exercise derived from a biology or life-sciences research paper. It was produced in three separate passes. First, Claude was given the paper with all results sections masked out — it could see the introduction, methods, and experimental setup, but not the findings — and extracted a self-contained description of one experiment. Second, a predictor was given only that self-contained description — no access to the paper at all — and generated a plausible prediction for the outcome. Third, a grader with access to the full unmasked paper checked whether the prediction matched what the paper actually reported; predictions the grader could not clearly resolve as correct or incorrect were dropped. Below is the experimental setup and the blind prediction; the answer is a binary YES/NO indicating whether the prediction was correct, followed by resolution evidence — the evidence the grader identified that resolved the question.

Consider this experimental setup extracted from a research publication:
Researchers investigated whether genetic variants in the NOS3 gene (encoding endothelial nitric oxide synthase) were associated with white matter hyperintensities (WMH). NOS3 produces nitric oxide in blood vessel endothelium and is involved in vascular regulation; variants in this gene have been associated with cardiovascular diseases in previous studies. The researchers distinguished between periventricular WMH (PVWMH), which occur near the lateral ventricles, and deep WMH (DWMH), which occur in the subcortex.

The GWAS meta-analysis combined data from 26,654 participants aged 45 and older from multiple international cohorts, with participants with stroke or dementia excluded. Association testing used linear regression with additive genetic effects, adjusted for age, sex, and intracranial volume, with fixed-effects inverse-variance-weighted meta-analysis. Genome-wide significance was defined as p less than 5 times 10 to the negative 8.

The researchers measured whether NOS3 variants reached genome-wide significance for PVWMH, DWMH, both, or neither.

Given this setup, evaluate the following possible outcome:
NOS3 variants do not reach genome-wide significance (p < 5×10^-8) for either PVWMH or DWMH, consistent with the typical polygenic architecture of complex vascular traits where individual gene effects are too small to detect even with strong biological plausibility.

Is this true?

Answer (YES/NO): NO